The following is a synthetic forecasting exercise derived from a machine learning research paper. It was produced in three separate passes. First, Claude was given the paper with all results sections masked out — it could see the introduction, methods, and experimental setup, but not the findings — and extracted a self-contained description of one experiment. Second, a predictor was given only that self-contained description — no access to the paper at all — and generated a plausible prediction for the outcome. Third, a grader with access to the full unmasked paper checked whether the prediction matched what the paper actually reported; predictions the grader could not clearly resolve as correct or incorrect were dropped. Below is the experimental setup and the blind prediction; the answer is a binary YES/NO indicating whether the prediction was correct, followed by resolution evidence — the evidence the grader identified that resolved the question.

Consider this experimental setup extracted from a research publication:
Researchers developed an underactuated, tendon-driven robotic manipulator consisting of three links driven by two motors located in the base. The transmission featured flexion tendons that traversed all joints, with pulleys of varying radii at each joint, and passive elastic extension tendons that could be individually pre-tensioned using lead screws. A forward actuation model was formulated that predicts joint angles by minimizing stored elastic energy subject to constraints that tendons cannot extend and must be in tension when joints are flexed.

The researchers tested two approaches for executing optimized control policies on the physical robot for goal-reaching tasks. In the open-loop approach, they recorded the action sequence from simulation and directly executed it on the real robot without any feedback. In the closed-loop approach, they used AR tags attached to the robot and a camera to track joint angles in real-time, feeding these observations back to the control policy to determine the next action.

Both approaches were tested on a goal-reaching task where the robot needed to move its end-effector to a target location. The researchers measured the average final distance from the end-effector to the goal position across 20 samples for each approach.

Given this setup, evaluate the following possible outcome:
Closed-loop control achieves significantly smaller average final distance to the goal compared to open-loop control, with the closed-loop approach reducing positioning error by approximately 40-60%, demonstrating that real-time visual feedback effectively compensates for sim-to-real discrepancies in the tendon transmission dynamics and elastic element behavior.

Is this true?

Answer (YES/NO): YES